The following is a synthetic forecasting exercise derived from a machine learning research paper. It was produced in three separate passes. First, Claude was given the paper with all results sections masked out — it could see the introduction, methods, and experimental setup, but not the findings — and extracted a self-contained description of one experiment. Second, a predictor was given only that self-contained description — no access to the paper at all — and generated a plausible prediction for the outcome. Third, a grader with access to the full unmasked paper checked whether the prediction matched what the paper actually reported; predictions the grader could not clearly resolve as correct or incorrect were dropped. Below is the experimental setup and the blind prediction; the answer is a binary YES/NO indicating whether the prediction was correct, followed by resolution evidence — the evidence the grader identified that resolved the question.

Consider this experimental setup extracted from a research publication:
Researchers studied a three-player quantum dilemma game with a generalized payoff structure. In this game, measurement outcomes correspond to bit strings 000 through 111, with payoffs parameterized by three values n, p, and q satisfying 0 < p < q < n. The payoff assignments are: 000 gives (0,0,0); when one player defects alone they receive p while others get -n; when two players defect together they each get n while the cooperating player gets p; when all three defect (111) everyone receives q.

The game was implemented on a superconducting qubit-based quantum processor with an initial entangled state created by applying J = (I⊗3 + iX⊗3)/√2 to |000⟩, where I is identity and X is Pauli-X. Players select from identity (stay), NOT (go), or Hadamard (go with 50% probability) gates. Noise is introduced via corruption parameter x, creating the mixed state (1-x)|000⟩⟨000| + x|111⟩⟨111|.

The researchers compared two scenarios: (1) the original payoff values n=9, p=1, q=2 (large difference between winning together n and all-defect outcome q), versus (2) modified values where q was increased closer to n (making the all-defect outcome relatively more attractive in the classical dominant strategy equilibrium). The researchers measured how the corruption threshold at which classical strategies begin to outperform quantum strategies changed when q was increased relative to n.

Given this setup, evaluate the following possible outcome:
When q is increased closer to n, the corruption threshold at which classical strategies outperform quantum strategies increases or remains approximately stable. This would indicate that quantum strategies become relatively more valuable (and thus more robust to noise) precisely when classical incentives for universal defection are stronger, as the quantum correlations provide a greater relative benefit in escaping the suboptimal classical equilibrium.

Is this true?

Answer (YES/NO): NO